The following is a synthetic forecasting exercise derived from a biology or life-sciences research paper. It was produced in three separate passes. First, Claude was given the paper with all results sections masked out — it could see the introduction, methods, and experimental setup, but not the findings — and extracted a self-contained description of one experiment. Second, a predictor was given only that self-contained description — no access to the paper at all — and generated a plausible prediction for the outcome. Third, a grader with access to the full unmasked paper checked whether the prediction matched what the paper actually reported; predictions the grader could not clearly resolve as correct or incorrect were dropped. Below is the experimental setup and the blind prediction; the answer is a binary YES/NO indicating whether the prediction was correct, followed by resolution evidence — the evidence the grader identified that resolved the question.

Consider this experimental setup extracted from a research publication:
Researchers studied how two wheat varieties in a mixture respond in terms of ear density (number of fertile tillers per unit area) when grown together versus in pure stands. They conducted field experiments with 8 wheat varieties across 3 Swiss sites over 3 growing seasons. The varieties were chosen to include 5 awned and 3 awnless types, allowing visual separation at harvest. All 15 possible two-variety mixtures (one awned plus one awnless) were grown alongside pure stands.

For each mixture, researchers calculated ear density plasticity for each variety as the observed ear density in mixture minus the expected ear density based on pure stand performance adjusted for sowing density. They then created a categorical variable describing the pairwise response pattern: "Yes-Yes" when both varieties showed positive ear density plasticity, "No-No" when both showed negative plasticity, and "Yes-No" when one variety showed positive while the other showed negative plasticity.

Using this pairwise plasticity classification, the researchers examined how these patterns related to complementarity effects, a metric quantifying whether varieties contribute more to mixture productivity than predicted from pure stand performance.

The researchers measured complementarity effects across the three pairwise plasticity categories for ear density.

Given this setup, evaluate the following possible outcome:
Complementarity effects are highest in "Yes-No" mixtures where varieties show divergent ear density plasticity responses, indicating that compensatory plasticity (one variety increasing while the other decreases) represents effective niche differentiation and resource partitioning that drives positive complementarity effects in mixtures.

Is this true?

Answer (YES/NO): NO